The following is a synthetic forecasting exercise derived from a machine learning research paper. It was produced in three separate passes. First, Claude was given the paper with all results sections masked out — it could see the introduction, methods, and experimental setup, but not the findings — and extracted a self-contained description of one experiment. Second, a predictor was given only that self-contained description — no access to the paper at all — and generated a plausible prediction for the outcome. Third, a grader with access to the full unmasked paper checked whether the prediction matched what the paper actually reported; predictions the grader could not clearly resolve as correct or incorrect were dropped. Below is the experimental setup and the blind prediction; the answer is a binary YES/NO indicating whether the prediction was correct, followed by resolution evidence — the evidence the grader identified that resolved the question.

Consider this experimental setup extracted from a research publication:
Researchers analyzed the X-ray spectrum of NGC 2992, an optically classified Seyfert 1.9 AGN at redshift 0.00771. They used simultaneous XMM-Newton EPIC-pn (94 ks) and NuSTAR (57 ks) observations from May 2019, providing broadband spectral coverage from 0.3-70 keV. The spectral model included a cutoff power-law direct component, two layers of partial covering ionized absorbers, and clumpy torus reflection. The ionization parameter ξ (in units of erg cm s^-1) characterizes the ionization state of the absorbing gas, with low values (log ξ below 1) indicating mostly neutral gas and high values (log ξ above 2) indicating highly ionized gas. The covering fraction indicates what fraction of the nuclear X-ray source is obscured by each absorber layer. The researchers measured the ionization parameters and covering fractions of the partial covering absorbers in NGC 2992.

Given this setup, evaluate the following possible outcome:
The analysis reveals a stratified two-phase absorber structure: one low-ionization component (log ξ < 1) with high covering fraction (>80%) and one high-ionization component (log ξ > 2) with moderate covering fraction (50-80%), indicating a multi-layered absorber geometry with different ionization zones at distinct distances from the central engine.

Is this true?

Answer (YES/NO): NO